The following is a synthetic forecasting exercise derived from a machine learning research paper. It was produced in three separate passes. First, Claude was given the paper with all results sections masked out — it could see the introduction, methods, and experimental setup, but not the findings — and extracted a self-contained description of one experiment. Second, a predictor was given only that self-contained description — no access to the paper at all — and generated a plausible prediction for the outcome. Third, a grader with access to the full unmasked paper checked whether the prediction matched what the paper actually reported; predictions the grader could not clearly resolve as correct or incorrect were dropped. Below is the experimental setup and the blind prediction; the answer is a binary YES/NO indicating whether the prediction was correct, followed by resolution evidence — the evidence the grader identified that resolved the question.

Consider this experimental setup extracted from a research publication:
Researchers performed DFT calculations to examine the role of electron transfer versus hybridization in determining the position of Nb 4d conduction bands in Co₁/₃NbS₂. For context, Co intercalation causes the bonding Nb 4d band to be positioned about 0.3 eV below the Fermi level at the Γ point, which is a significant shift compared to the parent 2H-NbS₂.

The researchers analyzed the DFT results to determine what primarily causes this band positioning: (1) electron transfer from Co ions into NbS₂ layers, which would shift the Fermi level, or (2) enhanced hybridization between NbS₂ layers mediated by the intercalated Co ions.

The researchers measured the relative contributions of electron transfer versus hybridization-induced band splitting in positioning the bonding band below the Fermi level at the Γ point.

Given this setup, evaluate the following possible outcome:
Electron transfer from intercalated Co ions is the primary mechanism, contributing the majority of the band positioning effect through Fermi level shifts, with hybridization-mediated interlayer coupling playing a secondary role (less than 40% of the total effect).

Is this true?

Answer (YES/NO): NO